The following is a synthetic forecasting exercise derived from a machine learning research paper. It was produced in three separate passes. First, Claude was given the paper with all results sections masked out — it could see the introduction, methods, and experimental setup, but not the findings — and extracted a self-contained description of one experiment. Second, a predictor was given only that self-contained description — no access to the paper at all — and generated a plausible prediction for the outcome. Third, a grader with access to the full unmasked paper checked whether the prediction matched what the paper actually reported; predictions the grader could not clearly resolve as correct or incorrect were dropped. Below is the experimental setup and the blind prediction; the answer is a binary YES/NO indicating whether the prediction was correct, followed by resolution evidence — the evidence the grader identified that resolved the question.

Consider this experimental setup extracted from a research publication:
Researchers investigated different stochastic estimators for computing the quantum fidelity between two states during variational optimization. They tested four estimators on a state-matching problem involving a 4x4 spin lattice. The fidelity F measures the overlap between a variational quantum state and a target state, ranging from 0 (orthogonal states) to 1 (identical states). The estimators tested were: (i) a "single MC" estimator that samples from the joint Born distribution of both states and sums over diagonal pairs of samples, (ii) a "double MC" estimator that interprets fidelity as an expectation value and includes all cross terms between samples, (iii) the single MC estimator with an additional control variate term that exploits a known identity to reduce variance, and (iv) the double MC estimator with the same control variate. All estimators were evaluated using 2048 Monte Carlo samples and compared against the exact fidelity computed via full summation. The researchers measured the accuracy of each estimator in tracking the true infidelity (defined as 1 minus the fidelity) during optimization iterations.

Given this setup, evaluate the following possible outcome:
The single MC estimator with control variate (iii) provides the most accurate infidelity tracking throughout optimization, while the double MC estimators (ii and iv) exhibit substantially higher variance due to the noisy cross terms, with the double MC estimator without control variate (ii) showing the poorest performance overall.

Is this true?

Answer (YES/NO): NO